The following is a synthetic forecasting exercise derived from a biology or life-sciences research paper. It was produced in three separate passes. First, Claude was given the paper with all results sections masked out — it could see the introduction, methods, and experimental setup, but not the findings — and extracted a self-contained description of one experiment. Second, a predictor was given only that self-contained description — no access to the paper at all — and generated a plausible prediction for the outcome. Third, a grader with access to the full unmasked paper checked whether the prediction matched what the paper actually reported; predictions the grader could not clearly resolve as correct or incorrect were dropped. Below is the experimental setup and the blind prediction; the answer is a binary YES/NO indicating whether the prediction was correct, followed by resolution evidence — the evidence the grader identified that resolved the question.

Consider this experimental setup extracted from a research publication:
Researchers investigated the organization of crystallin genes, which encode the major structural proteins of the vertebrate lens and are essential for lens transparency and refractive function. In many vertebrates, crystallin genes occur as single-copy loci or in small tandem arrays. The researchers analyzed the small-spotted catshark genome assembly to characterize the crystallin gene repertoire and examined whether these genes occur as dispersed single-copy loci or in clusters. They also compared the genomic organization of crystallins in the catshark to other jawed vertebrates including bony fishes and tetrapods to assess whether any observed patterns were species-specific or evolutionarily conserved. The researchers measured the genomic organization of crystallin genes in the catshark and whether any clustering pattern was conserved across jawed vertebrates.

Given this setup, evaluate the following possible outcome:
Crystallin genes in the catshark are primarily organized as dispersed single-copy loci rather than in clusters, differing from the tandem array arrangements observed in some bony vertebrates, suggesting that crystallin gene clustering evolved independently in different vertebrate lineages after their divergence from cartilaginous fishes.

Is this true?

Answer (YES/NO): NO